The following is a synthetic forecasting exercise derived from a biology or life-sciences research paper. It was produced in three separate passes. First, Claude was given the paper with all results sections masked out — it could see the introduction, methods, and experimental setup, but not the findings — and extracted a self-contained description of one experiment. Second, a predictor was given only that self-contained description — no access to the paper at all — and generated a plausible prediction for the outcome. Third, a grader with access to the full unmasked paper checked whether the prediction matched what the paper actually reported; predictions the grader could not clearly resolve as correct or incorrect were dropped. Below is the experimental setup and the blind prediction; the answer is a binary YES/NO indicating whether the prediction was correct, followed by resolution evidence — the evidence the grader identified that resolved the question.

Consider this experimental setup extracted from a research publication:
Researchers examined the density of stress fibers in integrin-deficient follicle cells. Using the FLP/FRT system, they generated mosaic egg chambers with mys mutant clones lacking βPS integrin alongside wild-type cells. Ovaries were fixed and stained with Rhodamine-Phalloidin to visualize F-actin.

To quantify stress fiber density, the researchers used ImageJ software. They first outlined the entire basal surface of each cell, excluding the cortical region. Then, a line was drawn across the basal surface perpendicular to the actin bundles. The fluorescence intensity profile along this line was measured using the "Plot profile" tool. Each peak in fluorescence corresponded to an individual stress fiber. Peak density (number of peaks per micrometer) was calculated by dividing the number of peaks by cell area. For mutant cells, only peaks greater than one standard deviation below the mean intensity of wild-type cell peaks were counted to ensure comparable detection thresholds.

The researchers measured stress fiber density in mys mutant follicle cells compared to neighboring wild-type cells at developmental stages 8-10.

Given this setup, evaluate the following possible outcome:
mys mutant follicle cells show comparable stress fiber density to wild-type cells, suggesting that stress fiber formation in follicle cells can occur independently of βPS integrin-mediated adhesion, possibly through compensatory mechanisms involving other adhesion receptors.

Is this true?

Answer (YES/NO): NO